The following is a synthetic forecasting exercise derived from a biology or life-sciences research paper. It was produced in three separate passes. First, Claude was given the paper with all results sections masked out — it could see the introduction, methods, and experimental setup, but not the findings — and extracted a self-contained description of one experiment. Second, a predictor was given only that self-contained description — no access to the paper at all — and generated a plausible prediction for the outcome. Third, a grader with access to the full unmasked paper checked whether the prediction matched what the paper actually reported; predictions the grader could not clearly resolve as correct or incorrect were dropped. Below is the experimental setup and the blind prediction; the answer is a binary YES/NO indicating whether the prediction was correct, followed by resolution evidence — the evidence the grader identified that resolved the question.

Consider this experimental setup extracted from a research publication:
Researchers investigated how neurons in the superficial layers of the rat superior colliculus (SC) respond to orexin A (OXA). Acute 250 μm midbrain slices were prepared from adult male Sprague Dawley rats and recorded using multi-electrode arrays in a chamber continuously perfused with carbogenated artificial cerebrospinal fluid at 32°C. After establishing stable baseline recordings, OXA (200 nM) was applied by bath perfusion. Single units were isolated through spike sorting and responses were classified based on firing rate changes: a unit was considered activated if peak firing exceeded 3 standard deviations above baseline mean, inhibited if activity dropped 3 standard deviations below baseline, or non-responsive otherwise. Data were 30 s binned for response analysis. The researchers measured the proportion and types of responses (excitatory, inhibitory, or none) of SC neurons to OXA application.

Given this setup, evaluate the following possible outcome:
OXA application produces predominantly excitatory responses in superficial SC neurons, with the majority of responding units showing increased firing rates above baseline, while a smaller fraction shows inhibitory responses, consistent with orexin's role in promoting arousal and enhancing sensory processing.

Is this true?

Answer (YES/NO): YES